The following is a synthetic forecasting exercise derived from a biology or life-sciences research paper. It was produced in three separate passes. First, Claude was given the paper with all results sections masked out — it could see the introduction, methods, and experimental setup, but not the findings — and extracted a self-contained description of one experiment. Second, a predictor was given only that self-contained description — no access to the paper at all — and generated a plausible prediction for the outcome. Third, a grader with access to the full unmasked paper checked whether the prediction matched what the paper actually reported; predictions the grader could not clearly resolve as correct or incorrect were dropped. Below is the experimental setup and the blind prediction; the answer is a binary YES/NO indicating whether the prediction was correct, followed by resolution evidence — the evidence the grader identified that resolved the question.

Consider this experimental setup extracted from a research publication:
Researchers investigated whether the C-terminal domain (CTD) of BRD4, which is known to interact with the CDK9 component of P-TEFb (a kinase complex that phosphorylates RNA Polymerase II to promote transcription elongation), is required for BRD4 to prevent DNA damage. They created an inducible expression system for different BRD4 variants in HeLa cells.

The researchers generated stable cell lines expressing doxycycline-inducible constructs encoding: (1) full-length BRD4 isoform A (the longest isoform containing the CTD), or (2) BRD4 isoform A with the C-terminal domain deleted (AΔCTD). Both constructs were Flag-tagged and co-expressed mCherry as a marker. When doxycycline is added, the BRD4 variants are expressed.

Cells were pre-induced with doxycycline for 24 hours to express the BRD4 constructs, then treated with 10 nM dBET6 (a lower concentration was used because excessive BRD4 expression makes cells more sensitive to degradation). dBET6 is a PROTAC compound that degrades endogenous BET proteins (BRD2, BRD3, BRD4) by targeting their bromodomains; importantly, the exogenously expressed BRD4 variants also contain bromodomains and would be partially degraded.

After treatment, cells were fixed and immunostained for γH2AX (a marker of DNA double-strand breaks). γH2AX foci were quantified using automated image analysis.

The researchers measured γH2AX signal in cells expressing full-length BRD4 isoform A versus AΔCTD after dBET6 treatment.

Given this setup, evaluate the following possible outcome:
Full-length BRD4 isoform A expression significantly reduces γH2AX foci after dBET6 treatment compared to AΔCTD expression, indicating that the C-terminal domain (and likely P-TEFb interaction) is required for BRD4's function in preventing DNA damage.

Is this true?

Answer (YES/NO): YES